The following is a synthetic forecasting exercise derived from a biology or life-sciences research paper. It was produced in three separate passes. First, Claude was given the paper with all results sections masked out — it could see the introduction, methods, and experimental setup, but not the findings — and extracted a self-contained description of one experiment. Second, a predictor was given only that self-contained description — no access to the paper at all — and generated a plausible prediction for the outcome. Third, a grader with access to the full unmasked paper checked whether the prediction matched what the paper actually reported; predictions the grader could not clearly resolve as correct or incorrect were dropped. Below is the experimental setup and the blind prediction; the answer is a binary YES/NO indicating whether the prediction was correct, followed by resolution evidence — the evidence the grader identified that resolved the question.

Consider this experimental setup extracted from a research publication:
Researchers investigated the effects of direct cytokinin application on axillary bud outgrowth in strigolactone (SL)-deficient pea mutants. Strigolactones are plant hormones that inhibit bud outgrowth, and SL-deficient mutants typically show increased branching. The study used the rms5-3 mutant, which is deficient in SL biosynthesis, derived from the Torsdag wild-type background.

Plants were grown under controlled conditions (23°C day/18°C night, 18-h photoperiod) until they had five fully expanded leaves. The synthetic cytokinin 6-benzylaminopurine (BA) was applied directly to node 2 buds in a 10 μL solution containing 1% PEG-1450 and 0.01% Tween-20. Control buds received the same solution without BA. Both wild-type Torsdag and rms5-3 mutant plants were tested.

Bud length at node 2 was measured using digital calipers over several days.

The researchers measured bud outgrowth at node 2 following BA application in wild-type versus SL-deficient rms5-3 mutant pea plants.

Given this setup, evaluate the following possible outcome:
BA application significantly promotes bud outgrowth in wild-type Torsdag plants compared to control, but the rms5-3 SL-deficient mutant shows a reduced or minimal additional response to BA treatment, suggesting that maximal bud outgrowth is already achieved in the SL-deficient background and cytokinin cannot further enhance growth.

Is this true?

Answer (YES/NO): NO